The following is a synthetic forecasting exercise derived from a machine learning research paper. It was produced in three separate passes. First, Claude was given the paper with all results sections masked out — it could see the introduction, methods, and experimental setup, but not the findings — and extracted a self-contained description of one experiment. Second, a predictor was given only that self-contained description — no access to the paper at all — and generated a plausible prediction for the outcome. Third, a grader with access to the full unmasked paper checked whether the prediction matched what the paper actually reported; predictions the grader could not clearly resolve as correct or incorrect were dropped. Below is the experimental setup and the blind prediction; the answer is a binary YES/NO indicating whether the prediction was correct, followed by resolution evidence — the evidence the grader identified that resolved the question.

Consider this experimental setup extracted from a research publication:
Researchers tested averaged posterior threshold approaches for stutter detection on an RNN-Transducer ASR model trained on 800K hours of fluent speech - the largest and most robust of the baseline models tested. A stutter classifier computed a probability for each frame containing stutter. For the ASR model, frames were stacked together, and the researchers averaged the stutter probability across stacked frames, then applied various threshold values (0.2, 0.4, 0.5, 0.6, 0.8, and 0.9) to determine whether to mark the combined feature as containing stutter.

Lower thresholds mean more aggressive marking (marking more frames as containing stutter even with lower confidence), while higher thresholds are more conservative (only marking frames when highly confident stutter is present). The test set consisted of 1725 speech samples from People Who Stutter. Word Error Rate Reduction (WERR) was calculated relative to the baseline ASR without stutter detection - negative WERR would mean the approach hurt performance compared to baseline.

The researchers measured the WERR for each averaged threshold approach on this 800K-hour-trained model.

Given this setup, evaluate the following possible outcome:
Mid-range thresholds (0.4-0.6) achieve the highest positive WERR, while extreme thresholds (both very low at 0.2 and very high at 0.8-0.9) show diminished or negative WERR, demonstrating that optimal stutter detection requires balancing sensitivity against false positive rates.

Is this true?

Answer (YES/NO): NO